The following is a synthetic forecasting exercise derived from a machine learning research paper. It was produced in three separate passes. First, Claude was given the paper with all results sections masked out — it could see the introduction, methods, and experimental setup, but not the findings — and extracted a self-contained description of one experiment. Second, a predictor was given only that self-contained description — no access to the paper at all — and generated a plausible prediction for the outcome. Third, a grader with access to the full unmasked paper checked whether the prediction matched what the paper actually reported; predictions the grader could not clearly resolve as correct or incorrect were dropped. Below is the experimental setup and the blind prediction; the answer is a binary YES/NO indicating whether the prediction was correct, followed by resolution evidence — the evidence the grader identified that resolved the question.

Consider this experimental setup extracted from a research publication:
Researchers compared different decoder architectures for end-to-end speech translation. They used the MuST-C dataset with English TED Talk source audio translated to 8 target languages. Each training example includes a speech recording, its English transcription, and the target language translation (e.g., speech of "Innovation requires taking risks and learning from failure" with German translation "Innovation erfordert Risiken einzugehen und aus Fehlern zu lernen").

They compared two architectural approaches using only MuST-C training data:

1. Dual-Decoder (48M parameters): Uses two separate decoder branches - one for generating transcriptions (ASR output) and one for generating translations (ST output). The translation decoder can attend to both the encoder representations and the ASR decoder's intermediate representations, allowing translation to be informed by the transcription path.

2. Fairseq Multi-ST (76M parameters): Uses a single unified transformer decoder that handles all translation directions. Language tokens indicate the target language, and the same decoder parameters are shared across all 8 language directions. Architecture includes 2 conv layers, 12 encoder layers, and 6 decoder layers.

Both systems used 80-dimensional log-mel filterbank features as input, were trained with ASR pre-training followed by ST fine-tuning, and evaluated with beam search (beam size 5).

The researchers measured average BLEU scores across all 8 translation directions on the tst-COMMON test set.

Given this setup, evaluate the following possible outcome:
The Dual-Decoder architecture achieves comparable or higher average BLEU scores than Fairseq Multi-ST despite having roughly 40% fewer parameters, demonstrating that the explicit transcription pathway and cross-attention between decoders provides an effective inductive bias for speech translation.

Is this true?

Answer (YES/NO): NO